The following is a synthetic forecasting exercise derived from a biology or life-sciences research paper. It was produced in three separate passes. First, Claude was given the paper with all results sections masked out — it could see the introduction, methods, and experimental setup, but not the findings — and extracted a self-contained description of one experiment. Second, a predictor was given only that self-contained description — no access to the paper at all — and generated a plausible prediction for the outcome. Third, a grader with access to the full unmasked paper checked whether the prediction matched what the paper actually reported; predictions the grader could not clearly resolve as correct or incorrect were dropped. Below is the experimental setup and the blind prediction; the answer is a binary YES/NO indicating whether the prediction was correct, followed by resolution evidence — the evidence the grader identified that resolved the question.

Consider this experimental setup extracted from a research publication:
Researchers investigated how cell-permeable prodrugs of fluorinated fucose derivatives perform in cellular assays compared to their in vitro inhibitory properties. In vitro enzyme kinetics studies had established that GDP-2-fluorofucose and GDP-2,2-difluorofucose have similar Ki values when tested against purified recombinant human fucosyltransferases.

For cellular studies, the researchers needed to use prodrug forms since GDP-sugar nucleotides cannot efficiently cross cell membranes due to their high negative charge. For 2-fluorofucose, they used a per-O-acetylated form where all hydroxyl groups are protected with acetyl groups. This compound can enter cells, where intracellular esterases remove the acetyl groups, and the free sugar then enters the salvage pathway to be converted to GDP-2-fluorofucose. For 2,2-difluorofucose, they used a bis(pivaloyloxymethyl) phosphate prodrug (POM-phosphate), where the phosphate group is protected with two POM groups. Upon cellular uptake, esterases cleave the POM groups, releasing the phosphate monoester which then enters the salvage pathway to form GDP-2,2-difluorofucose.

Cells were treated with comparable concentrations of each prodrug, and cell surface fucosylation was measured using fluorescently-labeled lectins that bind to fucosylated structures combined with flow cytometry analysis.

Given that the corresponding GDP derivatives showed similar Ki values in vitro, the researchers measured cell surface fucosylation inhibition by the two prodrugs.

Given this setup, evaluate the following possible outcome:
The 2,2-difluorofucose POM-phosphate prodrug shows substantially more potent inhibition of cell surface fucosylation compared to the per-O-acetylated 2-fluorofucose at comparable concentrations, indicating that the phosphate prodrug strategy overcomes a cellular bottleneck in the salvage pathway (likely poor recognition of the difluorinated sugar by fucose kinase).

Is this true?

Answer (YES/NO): YES